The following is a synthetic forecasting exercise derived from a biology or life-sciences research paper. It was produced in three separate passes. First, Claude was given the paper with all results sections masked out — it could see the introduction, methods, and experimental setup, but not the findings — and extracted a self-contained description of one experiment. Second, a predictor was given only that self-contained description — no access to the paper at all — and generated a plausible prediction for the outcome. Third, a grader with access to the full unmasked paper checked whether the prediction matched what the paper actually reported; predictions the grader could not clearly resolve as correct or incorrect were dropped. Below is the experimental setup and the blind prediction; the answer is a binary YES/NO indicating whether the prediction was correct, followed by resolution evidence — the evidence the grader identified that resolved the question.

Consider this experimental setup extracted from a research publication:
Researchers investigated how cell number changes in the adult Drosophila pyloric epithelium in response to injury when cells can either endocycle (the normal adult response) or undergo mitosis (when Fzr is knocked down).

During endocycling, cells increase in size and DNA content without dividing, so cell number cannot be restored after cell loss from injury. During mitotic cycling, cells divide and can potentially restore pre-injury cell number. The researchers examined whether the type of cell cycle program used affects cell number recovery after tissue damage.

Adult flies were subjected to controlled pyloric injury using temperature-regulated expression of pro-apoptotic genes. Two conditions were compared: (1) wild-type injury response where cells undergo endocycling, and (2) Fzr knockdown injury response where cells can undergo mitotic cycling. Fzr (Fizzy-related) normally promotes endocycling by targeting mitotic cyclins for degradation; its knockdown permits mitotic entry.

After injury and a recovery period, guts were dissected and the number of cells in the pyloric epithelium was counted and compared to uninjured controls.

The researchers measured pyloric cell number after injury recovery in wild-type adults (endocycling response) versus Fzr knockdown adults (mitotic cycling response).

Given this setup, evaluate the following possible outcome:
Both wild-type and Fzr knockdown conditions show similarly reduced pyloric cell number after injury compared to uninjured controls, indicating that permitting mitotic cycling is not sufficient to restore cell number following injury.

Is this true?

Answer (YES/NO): NO